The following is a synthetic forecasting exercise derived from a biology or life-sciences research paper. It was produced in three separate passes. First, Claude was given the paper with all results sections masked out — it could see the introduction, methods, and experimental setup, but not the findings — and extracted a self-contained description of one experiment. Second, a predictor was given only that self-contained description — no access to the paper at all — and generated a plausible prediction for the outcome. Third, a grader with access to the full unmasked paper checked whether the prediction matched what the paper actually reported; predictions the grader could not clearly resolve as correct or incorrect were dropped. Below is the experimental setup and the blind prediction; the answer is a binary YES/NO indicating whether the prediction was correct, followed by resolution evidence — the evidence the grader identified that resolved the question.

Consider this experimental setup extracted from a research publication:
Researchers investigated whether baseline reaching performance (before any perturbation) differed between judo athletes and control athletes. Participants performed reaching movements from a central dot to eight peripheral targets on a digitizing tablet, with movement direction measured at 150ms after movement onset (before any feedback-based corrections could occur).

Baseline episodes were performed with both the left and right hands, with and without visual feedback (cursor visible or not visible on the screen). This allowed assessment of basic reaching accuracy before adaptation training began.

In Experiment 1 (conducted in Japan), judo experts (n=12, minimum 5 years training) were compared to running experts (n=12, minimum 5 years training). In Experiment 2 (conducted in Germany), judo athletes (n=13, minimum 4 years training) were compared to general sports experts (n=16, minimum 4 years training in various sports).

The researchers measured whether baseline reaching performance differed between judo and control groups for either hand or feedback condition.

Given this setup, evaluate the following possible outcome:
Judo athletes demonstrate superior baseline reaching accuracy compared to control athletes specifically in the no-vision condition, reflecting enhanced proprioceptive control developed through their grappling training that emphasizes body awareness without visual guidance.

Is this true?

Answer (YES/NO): NO